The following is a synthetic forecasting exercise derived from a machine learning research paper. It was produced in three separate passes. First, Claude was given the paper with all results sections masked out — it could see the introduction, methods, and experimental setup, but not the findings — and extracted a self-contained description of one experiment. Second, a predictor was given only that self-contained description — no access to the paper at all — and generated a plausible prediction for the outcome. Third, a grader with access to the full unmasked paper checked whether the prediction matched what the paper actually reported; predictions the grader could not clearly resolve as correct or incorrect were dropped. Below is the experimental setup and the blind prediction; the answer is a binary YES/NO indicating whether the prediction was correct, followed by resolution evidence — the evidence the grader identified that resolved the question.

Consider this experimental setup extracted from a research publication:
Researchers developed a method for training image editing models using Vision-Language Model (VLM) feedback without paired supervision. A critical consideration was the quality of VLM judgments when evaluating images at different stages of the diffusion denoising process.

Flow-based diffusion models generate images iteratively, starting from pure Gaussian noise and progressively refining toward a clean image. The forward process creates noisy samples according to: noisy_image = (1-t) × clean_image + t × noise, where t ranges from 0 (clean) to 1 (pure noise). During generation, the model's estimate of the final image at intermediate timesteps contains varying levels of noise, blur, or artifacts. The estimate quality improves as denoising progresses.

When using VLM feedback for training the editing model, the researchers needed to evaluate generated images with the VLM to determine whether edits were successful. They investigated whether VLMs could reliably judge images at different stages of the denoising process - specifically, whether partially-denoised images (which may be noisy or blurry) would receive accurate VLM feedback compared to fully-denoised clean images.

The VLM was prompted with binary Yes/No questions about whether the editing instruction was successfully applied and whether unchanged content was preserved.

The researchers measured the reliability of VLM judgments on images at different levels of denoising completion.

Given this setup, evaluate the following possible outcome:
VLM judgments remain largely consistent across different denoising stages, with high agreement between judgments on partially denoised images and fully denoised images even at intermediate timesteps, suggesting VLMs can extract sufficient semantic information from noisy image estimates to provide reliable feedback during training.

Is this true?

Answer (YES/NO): NO